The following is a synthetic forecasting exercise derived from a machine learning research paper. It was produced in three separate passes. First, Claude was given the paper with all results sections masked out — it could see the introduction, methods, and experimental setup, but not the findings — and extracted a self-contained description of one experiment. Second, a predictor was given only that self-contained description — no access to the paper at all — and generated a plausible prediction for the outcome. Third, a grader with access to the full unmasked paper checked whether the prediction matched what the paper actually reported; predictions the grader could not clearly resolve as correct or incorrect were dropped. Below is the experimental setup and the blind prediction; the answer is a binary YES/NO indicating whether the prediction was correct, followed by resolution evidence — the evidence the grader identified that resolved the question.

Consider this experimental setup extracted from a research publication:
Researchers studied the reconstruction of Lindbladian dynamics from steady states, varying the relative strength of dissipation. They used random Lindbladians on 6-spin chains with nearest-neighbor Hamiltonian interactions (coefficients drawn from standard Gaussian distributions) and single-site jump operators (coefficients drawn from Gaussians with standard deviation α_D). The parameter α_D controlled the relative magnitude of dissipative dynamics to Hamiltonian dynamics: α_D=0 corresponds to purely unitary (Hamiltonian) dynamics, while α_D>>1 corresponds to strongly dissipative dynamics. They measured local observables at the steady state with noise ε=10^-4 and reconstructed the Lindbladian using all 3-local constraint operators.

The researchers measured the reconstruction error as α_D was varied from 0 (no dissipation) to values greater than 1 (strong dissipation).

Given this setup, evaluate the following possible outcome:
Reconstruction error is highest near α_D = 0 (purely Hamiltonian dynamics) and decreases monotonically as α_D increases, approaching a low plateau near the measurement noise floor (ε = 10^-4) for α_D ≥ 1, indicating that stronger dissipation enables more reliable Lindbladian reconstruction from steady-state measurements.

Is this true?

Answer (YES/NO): NO